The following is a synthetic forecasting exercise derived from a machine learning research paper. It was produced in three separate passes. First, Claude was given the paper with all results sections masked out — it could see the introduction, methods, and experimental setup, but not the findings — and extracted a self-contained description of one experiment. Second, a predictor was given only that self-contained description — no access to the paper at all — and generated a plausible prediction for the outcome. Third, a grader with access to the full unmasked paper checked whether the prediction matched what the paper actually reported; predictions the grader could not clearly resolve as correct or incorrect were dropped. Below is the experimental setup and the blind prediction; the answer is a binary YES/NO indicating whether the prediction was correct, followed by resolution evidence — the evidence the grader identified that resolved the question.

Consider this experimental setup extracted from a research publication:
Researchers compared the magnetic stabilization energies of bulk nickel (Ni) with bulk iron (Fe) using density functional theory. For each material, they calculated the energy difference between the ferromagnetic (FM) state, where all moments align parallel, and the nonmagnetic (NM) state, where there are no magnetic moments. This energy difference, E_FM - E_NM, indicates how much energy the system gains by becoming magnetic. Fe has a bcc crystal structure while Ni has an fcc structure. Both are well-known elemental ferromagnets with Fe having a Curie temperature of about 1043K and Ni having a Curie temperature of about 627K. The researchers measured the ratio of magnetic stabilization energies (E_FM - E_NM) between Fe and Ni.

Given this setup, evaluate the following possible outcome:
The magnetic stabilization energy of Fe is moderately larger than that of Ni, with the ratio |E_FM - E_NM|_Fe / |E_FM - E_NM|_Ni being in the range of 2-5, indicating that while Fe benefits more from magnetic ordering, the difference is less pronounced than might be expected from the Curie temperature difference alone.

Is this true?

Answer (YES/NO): NO